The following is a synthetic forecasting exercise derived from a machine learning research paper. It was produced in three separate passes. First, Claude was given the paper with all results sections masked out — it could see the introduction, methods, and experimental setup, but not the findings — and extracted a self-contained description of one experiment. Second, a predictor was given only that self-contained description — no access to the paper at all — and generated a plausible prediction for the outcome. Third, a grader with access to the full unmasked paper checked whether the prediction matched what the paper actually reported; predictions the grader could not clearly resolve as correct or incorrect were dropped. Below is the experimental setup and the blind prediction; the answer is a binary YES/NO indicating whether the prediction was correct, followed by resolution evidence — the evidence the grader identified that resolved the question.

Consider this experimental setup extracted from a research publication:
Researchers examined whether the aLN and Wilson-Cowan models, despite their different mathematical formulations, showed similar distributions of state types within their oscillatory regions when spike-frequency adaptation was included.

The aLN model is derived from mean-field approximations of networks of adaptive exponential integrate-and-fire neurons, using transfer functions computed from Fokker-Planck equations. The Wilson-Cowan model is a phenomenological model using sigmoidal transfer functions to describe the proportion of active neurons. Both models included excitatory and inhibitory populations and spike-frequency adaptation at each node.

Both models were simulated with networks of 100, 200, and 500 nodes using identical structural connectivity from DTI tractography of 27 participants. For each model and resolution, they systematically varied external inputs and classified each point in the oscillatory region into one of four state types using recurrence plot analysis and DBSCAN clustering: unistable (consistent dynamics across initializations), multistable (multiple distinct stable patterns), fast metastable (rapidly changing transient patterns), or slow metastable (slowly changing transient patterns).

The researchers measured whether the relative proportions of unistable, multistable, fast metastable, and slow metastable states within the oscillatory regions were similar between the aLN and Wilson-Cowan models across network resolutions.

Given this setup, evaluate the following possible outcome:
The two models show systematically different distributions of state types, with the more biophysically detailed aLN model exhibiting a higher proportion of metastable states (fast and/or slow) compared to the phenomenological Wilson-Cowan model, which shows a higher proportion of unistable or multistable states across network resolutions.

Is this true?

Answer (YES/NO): NO